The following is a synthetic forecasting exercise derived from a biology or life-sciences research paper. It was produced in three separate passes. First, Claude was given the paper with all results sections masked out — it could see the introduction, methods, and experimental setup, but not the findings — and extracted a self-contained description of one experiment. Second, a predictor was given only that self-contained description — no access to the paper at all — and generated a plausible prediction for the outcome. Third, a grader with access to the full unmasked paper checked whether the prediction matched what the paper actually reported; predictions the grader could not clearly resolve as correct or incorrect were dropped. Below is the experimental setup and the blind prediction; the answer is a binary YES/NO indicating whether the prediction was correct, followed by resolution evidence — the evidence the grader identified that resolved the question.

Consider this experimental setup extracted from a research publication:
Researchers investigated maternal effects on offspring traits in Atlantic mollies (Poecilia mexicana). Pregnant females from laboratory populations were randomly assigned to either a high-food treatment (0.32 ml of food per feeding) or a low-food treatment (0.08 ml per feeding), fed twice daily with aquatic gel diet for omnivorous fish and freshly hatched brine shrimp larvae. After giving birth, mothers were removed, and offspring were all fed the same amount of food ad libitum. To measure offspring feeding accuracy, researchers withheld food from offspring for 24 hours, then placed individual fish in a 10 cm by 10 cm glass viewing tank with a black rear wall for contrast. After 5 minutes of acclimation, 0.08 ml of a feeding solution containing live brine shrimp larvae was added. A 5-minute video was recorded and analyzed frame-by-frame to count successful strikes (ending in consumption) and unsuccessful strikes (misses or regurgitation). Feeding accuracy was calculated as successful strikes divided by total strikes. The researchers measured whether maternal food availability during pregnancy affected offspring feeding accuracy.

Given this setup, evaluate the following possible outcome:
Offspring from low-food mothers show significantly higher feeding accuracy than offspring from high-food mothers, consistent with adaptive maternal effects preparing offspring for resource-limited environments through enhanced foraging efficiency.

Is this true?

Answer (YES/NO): NO